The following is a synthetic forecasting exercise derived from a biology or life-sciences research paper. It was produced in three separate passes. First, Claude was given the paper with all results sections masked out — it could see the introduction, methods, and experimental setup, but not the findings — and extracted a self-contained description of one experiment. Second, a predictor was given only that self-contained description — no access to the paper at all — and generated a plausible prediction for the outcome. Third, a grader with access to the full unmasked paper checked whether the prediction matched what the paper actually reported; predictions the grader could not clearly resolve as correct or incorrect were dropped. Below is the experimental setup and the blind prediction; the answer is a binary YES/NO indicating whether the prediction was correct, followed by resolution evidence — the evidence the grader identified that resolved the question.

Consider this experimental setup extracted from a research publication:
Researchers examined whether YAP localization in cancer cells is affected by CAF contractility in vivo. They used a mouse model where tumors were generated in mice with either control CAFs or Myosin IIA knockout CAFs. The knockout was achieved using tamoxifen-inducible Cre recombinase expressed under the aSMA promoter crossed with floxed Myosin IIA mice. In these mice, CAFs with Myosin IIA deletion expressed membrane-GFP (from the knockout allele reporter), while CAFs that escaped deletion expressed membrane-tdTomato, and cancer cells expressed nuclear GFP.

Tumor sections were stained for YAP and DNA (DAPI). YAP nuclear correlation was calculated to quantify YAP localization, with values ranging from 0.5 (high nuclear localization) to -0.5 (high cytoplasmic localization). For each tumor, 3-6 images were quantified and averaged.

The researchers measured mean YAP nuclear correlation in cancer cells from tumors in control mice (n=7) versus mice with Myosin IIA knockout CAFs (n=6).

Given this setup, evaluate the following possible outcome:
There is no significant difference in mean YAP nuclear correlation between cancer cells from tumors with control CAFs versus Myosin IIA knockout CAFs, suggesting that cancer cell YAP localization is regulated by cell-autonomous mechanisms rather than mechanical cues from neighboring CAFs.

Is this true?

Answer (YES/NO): NO